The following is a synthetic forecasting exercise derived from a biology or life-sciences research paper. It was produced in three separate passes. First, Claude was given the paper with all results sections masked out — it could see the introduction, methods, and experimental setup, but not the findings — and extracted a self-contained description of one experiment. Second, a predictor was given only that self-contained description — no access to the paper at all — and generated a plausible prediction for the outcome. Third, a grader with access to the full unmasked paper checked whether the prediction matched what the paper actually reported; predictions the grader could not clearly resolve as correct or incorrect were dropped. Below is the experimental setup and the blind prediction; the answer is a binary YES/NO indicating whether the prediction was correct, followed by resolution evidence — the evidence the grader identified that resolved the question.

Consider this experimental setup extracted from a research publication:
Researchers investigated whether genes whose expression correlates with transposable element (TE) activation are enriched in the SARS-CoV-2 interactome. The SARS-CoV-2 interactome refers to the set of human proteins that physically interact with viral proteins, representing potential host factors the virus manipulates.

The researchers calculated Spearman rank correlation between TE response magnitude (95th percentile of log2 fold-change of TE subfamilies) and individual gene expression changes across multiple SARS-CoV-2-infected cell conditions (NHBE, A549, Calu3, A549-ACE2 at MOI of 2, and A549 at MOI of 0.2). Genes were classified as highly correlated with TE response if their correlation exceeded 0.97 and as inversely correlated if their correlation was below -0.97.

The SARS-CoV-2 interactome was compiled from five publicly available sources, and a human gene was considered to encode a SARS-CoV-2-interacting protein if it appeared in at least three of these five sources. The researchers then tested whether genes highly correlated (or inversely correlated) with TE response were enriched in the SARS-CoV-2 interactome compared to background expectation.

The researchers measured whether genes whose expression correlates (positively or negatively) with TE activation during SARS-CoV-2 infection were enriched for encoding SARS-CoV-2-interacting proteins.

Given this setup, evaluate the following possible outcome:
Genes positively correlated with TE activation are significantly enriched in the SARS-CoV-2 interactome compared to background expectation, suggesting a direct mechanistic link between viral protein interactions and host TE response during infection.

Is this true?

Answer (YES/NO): NO